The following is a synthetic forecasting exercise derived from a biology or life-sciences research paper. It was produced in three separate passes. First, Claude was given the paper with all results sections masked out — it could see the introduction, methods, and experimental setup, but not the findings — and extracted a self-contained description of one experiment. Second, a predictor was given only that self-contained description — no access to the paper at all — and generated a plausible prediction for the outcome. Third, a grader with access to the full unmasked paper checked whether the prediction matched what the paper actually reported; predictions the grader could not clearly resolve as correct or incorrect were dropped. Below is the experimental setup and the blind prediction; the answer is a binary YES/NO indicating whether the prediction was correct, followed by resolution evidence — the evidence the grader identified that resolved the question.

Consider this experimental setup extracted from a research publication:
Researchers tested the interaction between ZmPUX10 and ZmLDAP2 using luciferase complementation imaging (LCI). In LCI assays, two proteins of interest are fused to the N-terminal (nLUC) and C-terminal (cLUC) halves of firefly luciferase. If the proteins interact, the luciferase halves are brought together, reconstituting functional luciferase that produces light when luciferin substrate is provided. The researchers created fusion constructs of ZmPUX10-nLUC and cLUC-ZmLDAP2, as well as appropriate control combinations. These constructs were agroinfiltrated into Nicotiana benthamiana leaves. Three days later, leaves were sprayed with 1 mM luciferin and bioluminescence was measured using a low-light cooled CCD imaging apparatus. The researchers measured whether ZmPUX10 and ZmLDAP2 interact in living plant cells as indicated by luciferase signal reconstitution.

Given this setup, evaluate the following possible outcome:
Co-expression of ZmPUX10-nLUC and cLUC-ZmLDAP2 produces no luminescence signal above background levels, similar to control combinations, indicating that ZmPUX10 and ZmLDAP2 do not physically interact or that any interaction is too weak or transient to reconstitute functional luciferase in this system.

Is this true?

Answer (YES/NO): NO